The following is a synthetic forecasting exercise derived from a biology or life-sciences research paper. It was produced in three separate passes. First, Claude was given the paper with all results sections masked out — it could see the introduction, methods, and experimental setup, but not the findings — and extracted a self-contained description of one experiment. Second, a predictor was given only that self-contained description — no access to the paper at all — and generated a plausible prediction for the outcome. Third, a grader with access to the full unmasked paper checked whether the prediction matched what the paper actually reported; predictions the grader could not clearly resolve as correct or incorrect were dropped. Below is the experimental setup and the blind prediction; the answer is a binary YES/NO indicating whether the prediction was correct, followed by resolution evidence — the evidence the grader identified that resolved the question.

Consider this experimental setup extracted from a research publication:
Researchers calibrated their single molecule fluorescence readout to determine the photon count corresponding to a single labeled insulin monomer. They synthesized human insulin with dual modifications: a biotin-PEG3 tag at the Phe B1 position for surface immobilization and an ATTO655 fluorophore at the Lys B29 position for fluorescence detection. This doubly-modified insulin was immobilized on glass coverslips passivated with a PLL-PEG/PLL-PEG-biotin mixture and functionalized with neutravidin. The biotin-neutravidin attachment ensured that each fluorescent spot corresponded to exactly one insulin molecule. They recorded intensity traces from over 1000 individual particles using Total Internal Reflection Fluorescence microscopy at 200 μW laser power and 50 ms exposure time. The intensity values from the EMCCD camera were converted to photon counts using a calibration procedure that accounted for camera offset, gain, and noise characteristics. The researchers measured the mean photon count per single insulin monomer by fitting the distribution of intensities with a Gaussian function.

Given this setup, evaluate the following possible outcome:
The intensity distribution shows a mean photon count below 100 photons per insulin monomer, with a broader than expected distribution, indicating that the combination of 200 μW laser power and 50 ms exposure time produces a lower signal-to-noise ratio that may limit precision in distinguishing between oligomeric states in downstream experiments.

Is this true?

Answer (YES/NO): NO